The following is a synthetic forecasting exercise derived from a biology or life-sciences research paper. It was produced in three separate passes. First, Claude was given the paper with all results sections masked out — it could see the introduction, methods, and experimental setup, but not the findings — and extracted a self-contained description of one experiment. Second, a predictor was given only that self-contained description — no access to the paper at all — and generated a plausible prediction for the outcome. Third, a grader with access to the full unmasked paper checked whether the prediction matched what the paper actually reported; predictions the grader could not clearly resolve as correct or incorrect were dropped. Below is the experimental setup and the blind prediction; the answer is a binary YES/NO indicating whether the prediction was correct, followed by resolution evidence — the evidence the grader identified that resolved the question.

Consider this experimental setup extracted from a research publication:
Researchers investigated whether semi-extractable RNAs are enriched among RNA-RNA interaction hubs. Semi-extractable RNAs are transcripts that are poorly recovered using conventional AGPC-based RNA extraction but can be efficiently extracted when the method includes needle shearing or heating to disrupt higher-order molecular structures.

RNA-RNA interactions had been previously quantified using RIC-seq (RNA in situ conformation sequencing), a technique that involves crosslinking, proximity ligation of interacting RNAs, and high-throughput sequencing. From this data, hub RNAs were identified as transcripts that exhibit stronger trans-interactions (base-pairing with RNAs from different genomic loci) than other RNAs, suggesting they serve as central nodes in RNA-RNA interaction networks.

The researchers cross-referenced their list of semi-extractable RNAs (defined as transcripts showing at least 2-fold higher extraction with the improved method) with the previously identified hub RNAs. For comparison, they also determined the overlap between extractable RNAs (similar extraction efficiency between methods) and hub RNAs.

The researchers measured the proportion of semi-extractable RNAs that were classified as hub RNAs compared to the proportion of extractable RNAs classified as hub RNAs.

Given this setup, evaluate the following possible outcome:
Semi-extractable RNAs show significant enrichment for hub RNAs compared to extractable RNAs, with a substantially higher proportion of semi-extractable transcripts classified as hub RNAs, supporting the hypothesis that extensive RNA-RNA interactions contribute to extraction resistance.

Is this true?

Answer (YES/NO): YES